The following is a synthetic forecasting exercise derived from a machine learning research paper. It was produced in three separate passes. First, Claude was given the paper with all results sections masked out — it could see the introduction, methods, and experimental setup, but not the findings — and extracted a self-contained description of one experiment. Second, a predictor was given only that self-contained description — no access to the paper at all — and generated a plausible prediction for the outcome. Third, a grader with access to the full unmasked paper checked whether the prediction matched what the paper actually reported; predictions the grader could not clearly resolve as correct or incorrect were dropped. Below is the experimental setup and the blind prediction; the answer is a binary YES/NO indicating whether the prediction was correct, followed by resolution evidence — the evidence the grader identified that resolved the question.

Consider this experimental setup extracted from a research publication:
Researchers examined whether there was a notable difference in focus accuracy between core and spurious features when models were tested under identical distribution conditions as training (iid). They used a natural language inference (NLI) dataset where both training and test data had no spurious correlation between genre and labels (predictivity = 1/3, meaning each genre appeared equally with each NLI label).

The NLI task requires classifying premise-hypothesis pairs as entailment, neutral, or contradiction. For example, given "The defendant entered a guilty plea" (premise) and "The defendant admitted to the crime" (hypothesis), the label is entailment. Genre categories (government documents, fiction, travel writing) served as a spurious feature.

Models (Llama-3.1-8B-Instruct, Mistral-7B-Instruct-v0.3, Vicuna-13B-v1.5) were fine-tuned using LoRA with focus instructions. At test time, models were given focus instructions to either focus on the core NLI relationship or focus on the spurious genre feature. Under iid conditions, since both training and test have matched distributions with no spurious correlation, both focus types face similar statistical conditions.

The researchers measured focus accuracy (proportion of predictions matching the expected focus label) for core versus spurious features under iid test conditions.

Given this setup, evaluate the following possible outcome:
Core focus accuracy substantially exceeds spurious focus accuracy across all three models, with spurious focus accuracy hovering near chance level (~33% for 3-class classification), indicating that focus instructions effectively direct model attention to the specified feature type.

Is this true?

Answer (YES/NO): NO